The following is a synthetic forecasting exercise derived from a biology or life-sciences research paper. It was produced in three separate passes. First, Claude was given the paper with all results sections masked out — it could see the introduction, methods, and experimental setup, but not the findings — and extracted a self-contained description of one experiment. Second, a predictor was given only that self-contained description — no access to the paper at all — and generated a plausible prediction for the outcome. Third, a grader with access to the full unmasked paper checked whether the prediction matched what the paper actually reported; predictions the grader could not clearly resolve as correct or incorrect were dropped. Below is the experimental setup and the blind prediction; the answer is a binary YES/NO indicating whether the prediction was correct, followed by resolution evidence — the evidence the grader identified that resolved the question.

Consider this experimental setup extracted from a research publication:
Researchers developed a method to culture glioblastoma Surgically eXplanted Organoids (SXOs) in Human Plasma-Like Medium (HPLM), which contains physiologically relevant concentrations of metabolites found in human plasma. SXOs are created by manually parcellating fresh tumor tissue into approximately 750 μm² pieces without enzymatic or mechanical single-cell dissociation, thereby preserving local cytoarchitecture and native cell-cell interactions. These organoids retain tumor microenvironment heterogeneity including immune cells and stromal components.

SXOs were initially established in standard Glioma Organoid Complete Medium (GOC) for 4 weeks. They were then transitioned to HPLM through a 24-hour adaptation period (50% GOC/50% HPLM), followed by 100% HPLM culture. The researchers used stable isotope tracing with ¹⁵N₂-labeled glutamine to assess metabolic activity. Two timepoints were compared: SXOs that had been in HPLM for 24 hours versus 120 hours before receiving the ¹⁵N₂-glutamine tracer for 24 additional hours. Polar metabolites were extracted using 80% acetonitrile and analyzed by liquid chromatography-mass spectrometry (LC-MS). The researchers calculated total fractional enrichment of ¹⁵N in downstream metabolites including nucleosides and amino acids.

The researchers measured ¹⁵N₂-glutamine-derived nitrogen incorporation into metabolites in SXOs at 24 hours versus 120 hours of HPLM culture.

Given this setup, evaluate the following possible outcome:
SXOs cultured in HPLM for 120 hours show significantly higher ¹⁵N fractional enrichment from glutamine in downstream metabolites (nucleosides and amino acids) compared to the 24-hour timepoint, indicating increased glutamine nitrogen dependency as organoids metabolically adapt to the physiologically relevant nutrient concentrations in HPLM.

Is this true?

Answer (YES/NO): NO